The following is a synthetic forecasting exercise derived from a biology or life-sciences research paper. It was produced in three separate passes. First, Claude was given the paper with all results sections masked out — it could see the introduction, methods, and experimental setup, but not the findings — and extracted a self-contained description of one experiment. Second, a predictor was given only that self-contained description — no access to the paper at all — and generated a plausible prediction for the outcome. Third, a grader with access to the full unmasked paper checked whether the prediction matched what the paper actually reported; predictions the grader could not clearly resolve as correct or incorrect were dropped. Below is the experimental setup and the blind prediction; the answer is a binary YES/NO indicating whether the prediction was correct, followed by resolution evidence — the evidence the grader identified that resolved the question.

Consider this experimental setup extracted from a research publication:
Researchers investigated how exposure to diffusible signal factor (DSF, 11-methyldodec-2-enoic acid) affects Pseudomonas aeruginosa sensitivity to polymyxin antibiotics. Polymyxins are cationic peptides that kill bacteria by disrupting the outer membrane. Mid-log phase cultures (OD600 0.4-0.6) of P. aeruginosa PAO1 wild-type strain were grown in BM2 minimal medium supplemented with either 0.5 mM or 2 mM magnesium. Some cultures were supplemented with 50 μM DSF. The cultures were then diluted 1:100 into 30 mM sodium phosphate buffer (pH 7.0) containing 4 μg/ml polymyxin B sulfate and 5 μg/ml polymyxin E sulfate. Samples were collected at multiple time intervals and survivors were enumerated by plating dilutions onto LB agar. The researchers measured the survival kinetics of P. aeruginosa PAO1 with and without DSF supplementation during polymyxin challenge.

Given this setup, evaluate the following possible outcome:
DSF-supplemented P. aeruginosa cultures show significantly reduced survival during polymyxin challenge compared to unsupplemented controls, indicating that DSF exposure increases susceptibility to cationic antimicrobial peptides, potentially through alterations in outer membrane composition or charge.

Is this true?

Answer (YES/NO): NO